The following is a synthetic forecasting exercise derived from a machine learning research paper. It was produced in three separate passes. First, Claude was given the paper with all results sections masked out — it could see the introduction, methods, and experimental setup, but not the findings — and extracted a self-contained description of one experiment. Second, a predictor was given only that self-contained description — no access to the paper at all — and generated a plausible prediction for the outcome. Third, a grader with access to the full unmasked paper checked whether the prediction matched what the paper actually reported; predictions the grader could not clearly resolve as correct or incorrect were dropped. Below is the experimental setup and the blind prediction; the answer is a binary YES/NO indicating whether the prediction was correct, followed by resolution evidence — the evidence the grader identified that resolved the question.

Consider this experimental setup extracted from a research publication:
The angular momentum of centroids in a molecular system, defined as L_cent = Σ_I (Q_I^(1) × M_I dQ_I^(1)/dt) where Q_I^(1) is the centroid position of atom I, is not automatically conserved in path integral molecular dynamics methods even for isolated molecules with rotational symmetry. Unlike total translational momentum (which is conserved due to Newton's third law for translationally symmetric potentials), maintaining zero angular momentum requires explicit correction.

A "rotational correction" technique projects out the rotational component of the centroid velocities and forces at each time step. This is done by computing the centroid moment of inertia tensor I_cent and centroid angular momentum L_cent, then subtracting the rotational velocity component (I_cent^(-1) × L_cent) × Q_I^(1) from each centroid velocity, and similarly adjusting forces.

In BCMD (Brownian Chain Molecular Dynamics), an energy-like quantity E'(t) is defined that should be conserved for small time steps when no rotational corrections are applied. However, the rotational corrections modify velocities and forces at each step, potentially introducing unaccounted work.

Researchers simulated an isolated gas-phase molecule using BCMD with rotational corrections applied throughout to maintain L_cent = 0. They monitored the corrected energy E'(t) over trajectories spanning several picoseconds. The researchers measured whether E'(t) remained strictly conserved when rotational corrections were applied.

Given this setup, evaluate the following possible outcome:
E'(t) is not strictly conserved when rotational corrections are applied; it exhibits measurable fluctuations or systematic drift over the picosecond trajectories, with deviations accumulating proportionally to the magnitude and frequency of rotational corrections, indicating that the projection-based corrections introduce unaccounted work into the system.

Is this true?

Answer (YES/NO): NO